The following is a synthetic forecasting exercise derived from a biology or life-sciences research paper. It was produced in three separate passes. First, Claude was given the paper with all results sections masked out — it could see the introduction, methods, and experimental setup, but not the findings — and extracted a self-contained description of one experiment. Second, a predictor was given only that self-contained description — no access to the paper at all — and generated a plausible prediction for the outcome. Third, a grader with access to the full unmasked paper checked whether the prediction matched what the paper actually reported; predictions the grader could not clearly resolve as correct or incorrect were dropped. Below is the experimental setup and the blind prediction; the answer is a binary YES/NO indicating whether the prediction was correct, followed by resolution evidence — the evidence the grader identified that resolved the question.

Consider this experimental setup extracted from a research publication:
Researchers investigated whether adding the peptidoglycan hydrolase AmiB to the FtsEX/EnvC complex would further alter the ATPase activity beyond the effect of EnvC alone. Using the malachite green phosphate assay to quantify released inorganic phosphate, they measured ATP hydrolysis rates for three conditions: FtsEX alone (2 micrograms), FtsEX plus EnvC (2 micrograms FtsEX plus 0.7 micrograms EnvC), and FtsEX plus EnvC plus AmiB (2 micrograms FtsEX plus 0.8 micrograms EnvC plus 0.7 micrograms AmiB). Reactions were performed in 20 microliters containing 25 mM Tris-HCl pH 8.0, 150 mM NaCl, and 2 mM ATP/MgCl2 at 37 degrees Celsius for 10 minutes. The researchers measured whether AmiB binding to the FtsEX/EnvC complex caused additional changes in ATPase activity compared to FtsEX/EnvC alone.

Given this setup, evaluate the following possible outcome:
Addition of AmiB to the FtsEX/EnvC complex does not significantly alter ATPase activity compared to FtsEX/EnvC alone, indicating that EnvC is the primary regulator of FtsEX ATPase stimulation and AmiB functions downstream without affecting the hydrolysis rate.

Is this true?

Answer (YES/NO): YES